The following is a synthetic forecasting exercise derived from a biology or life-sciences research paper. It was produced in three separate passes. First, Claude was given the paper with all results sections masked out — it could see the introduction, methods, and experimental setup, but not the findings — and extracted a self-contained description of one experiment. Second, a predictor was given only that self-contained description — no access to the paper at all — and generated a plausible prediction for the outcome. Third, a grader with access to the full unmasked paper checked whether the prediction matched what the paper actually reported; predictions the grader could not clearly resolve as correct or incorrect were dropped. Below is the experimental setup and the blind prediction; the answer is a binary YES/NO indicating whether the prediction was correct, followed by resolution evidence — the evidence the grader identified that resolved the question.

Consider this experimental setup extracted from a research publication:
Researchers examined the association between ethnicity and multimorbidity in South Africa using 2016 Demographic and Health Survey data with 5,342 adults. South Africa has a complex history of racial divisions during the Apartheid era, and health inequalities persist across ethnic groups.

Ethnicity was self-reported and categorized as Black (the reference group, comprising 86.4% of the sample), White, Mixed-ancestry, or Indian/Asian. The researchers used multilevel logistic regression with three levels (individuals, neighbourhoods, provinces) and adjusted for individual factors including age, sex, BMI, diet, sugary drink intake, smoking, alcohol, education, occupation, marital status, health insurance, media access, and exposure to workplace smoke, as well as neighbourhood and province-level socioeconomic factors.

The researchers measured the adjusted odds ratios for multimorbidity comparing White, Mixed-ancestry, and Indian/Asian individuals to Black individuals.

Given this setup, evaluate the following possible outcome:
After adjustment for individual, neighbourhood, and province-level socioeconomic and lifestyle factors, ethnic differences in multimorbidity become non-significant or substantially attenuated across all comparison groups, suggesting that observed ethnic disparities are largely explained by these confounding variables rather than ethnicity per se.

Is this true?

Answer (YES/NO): NO